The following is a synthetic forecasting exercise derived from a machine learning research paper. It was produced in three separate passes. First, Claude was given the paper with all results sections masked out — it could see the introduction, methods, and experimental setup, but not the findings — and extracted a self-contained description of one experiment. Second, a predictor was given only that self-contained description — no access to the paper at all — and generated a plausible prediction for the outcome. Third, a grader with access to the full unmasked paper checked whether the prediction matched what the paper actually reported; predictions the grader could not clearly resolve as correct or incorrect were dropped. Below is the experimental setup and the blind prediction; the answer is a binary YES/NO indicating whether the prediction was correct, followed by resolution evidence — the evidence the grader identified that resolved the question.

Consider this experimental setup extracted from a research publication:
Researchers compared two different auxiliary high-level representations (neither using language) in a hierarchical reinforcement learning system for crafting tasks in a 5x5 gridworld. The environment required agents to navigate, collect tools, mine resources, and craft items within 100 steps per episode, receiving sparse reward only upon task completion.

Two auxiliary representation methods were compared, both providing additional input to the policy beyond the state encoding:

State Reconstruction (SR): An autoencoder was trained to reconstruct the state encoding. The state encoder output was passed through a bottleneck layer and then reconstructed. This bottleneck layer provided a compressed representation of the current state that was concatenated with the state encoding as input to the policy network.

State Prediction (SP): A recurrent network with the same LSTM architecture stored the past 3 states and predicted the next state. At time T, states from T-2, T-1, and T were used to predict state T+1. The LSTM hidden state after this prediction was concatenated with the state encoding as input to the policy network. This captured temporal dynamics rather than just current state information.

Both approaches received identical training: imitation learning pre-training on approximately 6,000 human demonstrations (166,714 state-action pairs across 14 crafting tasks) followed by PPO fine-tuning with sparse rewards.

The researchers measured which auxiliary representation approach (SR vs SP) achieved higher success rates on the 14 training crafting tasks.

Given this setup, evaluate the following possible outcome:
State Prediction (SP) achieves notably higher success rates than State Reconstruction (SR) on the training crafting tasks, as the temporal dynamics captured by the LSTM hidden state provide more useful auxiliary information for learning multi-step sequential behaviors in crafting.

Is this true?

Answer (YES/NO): NO